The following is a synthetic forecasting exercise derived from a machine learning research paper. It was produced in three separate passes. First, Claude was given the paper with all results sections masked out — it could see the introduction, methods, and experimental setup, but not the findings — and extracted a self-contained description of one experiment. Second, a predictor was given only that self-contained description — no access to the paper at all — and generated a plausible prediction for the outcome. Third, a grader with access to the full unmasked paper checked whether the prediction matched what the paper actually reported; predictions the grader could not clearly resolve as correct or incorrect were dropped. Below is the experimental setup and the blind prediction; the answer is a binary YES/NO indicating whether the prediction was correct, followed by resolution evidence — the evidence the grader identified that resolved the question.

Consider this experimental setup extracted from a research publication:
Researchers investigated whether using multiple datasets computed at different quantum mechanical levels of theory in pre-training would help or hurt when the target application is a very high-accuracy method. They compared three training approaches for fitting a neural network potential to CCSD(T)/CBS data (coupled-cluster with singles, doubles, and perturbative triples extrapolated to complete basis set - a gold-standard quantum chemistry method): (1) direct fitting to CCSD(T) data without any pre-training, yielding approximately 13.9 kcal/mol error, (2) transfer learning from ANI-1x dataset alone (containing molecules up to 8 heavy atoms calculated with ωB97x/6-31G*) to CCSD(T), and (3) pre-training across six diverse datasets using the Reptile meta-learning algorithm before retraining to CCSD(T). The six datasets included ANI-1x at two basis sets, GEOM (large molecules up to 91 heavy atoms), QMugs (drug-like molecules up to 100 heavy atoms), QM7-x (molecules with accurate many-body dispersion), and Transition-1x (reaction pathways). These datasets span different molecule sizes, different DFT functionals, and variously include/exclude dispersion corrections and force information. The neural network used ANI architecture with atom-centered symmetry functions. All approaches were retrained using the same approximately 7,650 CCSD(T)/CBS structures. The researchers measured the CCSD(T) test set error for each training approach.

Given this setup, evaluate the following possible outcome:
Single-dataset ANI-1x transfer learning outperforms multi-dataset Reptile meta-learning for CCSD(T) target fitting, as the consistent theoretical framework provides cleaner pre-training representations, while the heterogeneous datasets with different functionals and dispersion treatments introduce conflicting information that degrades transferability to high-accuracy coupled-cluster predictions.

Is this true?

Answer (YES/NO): YES